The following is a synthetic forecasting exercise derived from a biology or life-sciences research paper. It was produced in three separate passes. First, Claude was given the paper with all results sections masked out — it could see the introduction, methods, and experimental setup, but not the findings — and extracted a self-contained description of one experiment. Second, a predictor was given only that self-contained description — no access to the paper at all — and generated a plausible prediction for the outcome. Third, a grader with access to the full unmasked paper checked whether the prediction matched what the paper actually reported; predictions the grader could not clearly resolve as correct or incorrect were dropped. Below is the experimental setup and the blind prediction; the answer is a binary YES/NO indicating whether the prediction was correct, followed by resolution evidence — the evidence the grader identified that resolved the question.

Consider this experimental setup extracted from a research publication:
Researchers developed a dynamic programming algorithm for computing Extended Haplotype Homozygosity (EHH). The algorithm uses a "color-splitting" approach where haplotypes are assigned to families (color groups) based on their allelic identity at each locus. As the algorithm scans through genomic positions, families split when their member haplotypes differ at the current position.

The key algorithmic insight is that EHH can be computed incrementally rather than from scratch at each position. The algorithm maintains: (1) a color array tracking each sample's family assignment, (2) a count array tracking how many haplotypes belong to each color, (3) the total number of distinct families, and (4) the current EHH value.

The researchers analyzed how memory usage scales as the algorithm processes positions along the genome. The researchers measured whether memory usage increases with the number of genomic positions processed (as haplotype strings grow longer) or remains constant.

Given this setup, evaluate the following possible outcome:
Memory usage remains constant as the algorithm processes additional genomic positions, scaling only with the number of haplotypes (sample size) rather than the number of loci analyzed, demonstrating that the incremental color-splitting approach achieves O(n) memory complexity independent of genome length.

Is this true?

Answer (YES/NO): YES